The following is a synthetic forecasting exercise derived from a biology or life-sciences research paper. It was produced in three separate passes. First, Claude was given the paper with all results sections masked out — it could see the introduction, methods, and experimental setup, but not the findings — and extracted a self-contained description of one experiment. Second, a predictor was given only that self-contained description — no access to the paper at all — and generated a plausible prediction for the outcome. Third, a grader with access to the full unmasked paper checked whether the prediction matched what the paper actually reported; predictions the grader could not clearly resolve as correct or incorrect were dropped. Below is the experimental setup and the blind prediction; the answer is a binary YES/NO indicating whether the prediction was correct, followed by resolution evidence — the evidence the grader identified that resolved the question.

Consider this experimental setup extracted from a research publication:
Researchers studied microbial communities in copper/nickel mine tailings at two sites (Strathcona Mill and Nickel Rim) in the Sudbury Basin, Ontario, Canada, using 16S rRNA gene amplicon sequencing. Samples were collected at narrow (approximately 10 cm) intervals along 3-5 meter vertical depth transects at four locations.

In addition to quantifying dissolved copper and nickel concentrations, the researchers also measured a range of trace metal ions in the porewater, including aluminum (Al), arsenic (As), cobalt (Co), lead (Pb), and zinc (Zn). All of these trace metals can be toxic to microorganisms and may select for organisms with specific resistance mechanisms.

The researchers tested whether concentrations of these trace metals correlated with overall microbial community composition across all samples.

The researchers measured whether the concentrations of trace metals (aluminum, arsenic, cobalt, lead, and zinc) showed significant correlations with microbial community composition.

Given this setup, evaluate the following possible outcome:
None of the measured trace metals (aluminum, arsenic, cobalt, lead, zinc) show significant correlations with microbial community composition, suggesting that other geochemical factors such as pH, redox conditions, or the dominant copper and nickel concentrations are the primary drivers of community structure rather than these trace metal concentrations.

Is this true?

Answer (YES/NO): NO